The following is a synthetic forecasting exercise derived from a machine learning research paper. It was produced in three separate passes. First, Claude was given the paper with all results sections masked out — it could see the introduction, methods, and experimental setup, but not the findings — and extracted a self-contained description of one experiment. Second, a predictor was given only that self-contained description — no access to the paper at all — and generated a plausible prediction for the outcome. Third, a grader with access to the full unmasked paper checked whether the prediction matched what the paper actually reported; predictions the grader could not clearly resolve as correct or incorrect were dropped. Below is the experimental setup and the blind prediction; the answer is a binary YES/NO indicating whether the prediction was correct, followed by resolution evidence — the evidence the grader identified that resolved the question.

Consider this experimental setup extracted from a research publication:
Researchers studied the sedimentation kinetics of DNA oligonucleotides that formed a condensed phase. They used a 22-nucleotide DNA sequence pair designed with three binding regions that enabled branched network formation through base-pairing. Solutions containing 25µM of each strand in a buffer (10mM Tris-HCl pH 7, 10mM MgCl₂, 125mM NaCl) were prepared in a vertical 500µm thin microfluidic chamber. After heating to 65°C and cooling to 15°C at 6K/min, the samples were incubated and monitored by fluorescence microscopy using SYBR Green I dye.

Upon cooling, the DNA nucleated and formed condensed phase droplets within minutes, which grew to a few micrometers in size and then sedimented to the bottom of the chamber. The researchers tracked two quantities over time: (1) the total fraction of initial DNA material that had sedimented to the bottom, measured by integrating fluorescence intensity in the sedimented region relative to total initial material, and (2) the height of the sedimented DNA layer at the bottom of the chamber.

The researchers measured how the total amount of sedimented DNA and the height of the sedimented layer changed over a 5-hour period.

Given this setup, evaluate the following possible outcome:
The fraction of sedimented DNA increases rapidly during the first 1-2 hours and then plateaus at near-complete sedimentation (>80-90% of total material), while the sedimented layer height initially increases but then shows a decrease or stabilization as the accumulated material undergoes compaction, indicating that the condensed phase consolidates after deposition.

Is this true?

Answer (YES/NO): NO